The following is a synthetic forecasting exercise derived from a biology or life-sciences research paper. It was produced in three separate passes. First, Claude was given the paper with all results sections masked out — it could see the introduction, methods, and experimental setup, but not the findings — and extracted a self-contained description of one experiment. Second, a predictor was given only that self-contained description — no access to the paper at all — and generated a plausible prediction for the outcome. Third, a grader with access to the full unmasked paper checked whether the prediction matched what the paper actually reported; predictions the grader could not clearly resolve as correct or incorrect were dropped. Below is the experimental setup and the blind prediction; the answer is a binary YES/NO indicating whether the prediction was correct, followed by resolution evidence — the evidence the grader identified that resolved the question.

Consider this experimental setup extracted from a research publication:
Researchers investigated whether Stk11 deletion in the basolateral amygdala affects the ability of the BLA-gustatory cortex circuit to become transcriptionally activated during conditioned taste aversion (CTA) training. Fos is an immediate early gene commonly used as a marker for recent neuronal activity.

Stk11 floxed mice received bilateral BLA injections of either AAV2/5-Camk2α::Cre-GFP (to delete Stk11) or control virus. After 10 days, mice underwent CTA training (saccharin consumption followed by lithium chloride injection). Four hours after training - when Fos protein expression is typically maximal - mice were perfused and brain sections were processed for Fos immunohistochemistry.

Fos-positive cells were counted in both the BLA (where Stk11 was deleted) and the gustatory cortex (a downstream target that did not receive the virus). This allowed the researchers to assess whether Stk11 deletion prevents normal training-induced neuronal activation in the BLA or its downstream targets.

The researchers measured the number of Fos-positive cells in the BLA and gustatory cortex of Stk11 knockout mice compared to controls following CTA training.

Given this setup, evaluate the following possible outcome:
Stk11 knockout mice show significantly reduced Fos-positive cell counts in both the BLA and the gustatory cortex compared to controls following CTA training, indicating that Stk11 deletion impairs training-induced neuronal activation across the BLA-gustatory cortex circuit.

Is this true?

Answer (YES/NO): NO